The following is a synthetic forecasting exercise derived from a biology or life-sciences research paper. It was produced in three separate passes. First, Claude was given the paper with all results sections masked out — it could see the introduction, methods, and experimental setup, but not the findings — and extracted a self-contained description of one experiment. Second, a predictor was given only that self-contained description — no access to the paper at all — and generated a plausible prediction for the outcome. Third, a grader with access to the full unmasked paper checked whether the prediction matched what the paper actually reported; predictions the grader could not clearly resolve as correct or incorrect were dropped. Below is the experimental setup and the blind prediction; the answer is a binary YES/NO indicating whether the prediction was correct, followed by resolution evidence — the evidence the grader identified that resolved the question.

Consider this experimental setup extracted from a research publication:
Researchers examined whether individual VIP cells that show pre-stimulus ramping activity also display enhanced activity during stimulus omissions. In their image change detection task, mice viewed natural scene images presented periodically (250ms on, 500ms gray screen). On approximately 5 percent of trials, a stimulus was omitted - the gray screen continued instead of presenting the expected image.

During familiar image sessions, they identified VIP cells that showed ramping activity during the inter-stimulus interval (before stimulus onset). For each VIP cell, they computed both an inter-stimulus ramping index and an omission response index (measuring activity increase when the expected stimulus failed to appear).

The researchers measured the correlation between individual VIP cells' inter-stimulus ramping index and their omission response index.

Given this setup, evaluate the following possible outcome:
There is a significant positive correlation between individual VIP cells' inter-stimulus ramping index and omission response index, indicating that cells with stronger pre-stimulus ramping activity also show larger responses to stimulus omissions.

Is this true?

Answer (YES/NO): YES